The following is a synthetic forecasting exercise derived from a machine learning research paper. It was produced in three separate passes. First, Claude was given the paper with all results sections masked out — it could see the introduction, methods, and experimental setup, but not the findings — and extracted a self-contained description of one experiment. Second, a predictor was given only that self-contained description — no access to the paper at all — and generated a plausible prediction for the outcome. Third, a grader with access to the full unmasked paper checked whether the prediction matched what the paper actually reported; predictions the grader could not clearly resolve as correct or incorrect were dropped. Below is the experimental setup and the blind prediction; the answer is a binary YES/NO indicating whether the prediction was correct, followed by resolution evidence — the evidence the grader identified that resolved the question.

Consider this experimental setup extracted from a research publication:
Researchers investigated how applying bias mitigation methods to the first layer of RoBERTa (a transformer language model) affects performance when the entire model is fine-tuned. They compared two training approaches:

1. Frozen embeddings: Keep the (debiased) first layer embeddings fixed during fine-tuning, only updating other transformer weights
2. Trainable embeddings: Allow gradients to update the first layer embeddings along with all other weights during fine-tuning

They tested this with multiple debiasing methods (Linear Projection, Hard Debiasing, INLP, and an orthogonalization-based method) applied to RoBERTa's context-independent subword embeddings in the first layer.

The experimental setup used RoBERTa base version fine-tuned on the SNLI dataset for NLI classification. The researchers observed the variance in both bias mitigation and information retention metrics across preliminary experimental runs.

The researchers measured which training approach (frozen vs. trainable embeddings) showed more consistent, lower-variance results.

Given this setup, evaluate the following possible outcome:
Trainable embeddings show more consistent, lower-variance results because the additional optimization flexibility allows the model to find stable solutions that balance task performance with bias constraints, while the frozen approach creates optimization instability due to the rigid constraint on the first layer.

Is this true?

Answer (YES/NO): YES